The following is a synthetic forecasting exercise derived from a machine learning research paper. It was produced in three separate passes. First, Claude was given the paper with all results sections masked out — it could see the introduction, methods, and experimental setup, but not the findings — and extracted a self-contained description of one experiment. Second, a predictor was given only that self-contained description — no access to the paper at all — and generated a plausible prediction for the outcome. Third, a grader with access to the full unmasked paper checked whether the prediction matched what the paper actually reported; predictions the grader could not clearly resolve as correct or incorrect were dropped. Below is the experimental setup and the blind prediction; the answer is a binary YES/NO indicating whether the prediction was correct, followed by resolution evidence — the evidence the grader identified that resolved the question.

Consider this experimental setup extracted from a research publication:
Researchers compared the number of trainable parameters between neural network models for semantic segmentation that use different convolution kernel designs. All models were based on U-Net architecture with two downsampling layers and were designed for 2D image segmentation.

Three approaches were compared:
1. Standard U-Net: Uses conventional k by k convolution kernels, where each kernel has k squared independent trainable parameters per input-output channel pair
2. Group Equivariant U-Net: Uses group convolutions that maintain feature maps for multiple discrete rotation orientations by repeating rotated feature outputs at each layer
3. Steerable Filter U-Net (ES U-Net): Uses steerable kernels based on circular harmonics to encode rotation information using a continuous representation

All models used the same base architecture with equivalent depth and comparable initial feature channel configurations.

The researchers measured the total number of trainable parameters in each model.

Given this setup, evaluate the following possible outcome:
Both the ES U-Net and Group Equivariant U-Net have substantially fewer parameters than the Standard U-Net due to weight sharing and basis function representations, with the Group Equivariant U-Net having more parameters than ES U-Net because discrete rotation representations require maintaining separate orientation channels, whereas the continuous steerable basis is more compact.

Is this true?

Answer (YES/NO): NO